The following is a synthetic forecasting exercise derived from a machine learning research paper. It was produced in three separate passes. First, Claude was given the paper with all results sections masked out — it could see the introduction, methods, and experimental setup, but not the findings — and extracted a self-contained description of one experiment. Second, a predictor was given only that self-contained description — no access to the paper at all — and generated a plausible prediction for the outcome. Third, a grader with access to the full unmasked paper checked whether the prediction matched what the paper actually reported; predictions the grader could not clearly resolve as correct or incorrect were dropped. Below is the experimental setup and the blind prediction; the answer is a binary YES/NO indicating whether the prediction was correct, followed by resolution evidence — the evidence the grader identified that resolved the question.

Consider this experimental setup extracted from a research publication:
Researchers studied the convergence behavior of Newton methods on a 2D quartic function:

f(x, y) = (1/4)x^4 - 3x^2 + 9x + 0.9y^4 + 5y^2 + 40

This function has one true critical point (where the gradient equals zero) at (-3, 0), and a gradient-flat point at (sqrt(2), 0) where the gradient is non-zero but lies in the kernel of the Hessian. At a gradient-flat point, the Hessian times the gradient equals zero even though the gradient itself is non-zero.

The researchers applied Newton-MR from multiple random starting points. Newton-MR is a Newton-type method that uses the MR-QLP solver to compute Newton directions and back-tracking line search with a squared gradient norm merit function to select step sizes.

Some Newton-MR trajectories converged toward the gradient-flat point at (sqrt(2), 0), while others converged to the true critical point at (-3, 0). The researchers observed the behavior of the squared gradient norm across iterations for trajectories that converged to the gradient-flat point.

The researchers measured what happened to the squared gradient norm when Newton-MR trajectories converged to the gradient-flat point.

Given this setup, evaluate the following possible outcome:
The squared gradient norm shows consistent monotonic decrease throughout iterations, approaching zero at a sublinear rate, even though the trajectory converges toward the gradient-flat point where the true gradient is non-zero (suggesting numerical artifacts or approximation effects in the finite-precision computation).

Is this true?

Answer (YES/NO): NO